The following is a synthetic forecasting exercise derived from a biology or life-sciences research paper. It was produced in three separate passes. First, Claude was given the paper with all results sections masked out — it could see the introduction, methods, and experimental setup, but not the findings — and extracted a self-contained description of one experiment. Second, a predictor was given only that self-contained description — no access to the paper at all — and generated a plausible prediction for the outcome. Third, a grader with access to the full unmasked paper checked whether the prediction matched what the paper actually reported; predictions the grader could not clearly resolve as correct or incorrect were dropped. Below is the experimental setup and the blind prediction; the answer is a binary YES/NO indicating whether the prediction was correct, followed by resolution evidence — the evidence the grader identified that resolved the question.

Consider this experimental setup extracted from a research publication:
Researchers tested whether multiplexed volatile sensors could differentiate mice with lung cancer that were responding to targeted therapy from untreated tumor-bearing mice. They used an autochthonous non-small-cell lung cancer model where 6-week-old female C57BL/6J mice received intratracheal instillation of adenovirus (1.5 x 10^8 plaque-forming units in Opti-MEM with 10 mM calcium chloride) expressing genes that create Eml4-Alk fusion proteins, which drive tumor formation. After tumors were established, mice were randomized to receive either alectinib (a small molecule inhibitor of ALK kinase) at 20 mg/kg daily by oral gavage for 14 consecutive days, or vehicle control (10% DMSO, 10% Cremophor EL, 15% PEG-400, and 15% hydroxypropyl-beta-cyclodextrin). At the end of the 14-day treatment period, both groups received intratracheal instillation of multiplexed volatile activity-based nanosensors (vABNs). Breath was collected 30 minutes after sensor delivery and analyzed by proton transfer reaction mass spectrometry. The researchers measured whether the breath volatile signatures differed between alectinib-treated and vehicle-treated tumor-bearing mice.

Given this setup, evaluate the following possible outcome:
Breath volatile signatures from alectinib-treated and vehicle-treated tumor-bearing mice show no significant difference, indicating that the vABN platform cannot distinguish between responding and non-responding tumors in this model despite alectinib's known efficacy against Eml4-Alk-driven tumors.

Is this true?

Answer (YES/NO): NO